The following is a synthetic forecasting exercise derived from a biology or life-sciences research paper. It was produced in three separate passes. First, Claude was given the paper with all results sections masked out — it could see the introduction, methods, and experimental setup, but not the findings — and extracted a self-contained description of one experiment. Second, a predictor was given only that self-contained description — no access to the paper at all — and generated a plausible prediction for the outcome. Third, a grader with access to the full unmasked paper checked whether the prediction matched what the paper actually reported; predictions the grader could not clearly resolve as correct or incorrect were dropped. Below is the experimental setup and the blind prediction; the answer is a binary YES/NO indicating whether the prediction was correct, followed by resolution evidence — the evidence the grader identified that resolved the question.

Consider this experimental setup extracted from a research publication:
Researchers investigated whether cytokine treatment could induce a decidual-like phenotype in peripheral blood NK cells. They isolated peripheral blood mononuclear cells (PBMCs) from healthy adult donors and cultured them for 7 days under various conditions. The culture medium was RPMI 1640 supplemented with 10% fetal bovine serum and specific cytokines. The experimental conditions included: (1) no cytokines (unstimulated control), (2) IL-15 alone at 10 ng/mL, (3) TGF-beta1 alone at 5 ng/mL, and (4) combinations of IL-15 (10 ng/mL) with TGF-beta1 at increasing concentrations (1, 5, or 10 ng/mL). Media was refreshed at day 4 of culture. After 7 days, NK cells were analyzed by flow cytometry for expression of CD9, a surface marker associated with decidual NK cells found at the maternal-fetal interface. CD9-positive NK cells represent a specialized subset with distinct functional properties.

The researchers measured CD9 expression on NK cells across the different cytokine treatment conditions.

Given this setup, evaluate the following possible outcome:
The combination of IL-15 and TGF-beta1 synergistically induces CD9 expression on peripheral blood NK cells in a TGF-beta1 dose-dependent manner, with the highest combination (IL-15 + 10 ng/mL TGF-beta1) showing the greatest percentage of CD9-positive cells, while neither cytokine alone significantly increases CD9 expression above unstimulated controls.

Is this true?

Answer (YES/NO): NO